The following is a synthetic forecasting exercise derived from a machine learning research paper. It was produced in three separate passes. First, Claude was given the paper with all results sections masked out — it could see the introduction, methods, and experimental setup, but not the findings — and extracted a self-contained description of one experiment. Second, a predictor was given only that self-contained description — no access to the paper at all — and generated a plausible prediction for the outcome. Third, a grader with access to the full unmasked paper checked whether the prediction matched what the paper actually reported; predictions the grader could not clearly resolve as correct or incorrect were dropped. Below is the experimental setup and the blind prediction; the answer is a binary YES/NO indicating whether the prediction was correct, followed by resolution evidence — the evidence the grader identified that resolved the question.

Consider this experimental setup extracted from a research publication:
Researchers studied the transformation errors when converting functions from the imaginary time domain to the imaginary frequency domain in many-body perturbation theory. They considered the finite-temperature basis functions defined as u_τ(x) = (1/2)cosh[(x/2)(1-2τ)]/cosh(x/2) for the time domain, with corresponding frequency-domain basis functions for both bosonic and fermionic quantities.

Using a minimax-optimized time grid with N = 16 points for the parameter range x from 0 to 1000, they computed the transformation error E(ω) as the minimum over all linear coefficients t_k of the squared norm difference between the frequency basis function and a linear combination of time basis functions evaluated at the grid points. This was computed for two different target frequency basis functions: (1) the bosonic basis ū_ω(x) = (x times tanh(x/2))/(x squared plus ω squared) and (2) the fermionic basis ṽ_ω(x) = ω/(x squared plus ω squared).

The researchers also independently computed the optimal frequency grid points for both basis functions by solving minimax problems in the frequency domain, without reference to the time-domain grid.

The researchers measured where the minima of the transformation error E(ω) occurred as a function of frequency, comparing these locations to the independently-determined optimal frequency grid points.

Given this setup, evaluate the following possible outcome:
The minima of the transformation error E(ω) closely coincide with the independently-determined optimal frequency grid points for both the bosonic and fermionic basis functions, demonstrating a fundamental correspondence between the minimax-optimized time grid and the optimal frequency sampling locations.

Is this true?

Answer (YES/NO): YES